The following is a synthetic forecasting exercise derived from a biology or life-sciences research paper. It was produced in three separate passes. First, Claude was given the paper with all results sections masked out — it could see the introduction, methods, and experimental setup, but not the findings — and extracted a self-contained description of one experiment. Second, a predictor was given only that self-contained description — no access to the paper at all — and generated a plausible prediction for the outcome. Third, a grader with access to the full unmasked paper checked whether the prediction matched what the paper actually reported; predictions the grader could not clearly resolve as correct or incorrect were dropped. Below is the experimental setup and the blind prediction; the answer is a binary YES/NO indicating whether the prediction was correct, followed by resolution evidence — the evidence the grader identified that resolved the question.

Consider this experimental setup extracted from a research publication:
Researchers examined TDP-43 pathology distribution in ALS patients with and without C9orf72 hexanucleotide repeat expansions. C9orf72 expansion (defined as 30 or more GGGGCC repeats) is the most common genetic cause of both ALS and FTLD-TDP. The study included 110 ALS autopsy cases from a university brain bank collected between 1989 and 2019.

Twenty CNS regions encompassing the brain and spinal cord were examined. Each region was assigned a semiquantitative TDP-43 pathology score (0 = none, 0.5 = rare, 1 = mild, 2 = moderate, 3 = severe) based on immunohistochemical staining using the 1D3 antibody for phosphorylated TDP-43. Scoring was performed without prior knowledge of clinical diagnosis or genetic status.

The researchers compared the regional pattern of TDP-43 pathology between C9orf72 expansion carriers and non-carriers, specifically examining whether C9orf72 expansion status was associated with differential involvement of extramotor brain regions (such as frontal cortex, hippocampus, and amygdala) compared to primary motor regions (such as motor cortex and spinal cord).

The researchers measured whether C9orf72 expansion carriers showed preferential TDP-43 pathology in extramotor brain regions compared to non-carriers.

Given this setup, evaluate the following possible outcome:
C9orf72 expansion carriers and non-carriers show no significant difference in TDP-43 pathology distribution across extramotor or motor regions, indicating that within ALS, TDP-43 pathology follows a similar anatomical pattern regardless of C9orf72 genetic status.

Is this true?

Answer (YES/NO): NO